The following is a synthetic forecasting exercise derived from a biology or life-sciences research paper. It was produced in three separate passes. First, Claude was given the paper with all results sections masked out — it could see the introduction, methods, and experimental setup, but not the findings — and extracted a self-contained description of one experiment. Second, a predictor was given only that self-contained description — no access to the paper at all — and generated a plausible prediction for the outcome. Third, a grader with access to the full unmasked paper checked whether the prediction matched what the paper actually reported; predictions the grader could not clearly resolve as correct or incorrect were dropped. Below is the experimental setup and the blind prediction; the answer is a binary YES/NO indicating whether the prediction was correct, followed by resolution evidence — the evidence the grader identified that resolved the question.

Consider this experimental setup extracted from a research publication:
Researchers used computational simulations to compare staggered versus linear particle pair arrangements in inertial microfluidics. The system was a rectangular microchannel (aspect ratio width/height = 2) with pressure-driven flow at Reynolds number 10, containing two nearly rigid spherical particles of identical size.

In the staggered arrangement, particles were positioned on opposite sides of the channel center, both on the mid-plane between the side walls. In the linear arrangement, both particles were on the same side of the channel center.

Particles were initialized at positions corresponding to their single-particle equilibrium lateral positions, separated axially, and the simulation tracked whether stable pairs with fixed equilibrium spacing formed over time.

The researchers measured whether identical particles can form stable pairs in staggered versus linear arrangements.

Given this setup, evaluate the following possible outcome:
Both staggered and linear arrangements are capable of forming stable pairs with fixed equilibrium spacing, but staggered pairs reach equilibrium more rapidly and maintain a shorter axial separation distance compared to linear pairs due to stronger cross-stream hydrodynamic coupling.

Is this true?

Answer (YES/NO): NO